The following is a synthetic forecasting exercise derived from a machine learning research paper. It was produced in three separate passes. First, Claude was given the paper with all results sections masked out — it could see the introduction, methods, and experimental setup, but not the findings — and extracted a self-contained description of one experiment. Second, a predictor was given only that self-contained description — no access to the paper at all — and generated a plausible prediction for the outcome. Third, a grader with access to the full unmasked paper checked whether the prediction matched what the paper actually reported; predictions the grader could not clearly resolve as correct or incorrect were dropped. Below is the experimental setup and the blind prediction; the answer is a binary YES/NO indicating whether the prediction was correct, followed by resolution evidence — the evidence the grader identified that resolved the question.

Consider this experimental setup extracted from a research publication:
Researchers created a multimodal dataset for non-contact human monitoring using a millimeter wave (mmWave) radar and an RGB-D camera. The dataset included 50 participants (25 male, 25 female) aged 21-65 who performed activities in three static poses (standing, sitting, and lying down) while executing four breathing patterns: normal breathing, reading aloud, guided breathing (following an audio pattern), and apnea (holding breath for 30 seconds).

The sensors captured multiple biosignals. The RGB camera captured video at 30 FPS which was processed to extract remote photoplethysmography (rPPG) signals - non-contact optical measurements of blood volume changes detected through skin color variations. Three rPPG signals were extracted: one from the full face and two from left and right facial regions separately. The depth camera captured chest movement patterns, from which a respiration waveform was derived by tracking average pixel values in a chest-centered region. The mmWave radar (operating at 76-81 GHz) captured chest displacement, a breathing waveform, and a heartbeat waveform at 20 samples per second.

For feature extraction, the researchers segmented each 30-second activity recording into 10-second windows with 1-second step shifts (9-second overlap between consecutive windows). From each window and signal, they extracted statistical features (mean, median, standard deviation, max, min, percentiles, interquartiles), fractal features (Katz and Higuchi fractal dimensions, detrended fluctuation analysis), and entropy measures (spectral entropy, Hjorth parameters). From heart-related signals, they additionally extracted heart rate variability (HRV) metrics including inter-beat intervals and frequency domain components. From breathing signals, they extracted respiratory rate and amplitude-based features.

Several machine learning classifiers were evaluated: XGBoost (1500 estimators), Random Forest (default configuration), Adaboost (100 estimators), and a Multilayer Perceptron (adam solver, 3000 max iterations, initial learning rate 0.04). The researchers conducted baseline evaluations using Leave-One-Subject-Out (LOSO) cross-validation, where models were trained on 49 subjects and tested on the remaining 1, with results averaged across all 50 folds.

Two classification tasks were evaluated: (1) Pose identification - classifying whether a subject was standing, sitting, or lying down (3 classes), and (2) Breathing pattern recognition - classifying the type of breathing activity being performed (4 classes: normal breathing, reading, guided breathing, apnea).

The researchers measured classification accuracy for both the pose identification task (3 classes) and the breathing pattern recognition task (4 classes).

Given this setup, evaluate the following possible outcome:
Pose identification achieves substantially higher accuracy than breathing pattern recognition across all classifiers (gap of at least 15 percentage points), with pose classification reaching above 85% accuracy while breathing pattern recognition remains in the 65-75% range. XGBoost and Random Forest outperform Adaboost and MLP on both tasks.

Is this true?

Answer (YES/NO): NO